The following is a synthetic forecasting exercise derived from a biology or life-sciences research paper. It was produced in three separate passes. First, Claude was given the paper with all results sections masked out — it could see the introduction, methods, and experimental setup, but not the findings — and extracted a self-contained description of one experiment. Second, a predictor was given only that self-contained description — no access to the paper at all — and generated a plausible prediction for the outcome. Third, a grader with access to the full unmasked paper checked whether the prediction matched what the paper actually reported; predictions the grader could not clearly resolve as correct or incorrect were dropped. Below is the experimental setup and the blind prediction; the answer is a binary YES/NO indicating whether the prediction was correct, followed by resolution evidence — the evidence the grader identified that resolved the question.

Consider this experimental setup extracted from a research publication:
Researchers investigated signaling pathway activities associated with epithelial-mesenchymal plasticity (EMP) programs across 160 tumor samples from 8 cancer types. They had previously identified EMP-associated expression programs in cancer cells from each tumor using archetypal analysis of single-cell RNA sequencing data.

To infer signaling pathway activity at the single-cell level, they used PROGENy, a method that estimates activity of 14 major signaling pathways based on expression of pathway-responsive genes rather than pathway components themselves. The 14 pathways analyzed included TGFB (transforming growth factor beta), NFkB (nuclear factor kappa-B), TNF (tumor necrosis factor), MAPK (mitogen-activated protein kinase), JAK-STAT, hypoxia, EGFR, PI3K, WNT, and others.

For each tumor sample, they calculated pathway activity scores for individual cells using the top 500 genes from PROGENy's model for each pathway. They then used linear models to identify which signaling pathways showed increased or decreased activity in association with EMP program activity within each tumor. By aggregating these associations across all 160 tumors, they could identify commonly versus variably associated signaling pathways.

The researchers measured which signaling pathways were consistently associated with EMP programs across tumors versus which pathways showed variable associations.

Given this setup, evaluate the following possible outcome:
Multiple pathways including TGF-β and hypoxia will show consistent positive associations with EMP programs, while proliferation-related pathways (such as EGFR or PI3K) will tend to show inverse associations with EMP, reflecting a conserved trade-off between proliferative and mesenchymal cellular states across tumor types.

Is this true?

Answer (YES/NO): NO